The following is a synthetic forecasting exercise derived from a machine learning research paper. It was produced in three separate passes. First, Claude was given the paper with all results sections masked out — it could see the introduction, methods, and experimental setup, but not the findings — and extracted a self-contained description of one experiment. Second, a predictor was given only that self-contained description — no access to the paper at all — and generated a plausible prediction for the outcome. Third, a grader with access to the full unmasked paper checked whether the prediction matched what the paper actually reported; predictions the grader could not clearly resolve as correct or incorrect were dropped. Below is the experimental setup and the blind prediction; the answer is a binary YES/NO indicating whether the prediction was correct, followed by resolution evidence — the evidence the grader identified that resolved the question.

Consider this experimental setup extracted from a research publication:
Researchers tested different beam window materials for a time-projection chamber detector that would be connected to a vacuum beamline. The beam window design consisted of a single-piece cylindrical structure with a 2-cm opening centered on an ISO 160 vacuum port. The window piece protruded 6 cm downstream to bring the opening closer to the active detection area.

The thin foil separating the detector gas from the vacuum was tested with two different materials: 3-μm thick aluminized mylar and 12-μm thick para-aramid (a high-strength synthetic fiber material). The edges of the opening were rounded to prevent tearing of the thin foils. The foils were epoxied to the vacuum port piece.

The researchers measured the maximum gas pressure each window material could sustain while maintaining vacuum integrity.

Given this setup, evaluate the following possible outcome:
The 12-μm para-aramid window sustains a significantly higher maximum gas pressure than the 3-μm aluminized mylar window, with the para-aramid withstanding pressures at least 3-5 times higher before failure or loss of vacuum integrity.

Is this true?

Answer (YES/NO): YES